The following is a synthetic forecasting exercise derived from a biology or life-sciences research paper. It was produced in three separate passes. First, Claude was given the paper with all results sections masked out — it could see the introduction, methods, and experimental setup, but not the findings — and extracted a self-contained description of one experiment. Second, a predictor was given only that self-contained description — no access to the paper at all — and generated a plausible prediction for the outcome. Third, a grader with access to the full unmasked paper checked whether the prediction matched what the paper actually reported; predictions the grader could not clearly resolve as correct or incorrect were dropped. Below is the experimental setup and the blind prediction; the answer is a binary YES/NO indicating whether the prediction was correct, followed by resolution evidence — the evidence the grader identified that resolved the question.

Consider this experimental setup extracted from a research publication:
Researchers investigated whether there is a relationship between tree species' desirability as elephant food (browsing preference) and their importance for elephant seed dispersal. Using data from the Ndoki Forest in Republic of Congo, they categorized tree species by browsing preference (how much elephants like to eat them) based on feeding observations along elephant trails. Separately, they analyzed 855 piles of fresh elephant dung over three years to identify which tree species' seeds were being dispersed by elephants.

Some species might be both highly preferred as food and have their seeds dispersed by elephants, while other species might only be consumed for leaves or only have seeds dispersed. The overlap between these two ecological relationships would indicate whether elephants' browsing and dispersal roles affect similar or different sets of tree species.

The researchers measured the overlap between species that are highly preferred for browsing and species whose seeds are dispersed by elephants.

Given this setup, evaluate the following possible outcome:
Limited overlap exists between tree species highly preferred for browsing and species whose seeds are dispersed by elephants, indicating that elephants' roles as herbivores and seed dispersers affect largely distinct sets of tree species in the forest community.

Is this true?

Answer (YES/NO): YES